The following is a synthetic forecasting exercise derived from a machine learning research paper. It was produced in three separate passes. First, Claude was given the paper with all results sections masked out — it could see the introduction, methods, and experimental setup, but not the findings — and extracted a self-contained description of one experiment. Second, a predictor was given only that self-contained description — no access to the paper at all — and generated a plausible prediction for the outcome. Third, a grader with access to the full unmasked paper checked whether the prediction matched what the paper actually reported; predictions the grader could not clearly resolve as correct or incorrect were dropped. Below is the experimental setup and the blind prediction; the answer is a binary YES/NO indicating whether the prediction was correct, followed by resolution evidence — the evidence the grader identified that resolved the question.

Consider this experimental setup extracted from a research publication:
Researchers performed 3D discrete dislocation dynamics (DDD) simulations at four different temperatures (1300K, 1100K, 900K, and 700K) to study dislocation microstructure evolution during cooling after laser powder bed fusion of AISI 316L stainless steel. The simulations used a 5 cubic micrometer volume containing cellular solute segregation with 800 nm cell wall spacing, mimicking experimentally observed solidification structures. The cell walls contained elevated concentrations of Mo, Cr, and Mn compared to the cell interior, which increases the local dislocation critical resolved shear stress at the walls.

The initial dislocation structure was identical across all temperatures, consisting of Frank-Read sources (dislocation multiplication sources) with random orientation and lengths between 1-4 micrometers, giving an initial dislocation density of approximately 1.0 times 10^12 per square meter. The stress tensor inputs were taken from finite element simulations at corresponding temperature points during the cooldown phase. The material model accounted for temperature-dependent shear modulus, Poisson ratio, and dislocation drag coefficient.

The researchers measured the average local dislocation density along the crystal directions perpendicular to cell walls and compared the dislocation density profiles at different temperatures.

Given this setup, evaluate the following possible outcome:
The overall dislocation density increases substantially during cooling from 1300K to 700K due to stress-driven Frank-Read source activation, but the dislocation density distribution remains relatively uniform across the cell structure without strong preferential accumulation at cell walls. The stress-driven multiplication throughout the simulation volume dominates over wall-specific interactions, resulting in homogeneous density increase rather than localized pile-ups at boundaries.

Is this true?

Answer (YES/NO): NO